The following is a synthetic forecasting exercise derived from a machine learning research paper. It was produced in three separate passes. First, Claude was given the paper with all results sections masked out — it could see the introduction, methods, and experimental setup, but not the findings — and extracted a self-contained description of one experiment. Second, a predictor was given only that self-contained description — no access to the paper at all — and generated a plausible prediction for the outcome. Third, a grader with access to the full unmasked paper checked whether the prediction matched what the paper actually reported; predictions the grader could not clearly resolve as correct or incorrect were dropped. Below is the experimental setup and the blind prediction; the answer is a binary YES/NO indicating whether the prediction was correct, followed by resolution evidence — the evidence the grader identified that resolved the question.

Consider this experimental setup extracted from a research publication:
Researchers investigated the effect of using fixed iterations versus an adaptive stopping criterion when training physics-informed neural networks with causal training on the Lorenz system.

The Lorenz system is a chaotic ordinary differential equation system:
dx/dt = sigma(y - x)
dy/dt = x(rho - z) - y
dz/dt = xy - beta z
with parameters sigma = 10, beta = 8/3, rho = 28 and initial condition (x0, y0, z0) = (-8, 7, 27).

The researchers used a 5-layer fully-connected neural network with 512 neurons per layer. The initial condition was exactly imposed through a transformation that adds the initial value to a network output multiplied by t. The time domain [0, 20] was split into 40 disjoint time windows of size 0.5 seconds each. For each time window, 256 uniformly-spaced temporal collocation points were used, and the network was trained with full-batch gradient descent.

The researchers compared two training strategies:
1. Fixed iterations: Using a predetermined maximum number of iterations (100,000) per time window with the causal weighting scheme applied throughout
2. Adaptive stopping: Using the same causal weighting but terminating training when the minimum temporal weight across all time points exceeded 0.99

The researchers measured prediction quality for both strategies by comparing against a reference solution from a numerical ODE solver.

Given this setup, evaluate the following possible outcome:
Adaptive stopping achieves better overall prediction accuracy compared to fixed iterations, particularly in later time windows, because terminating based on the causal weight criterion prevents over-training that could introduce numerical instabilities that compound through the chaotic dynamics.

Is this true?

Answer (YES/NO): NO